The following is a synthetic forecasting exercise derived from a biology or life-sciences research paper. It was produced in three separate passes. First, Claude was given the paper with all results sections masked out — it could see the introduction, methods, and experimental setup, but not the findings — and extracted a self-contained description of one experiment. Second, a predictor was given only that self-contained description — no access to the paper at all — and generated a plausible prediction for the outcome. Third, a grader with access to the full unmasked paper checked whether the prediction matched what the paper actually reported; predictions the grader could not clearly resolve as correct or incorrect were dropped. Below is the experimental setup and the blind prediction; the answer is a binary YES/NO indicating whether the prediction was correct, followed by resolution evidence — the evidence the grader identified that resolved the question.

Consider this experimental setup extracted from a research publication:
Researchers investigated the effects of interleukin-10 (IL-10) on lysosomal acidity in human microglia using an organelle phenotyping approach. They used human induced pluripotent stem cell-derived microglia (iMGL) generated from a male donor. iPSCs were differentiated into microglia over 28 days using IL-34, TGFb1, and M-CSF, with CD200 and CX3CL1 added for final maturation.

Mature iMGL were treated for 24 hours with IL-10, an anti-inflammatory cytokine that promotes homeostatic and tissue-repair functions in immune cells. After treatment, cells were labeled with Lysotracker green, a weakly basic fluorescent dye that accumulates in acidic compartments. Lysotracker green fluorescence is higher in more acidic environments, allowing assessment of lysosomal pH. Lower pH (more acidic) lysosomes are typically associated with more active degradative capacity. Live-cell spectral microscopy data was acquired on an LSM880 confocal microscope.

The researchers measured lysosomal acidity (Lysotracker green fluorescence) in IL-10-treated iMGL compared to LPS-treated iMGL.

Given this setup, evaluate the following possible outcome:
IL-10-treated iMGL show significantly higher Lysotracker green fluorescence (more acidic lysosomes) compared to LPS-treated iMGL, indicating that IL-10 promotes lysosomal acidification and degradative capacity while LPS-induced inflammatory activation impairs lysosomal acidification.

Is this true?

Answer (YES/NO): NO